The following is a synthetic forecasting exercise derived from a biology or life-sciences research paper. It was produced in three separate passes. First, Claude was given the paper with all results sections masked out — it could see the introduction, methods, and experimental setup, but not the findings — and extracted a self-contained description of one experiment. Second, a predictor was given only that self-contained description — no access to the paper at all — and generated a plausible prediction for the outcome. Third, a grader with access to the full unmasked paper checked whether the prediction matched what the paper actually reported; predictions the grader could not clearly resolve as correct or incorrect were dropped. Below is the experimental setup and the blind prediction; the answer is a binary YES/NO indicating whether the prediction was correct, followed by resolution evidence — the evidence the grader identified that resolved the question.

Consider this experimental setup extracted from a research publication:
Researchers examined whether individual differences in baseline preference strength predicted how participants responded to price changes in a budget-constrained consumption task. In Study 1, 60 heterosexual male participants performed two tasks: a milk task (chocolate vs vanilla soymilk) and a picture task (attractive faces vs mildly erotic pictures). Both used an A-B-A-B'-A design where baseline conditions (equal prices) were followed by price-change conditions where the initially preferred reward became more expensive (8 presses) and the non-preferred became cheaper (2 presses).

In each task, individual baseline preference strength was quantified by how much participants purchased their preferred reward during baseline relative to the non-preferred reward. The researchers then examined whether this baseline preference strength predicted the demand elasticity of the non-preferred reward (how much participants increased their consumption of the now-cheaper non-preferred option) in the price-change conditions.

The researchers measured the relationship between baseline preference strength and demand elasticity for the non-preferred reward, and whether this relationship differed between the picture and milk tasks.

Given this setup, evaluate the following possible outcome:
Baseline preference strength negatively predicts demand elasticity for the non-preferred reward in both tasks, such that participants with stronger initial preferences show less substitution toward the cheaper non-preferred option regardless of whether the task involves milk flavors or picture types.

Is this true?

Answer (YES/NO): NO